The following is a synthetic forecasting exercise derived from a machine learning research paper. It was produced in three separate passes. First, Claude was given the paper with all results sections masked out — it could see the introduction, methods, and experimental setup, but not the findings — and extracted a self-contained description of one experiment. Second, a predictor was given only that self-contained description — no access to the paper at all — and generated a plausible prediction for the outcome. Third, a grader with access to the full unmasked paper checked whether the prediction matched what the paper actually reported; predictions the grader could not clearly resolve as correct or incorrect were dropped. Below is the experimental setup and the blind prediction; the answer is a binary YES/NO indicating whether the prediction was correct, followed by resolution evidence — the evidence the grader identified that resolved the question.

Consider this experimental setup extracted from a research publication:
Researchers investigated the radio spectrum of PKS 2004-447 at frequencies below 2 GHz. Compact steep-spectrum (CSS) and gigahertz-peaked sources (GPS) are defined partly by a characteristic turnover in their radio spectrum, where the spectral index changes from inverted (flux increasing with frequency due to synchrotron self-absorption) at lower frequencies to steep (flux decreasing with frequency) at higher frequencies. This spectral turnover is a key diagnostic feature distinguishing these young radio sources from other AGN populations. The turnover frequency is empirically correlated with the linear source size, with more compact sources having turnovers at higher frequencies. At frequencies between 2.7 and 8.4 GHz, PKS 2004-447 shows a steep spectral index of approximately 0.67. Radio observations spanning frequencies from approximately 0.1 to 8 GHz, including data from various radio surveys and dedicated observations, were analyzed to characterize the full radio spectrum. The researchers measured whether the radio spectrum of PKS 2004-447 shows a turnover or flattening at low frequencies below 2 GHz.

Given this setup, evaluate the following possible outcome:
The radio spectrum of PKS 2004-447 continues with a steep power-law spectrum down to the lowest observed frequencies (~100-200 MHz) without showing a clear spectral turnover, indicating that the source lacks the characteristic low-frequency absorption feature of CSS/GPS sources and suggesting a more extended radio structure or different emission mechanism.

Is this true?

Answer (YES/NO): NO